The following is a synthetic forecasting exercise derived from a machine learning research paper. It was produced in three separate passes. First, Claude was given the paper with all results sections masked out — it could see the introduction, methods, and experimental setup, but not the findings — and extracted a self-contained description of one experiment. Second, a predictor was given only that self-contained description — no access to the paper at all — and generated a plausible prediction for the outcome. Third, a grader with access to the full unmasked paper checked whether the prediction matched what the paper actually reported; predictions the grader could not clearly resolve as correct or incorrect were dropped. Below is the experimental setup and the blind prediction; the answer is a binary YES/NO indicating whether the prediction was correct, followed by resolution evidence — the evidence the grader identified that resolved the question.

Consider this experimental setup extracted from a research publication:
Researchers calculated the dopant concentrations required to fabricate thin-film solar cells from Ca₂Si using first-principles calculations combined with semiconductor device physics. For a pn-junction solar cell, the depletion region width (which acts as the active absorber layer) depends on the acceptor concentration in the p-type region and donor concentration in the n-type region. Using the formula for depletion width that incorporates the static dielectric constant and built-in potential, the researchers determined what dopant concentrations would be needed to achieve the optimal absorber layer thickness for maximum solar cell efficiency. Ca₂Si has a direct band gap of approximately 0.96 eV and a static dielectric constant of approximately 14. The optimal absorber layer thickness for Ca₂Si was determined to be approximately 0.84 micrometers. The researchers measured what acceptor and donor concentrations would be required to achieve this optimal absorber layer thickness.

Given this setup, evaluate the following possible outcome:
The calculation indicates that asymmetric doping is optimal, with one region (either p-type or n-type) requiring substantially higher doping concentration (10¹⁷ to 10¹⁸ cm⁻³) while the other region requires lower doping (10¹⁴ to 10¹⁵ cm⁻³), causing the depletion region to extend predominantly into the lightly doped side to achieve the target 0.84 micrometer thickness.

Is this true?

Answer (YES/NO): NO